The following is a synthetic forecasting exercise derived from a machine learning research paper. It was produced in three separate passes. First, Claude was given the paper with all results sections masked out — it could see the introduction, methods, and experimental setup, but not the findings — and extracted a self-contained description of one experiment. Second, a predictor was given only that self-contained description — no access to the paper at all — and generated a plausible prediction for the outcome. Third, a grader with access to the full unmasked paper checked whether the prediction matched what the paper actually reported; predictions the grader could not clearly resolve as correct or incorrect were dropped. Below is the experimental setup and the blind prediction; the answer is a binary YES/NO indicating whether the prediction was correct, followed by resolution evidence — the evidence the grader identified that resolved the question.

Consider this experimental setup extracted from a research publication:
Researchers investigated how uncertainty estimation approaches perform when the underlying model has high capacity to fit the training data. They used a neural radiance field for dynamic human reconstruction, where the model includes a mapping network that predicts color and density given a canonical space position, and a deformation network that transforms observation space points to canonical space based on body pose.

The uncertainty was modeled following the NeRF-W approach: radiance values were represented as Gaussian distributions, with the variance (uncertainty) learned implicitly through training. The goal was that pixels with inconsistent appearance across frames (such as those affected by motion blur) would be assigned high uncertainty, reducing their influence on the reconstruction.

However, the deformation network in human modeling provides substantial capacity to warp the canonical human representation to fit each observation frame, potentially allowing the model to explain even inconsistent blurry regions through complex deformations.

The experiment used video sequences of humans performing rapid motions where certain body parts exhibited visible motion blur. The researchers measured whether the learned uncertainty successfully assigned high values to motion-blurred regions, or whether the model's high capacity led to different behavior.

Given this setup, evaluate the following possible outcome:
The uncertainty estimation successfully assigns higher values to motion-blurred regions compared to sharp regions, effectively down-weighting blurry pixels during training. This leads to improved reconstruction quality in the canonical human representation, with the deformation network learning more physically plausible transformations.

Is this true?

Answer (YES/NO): NO